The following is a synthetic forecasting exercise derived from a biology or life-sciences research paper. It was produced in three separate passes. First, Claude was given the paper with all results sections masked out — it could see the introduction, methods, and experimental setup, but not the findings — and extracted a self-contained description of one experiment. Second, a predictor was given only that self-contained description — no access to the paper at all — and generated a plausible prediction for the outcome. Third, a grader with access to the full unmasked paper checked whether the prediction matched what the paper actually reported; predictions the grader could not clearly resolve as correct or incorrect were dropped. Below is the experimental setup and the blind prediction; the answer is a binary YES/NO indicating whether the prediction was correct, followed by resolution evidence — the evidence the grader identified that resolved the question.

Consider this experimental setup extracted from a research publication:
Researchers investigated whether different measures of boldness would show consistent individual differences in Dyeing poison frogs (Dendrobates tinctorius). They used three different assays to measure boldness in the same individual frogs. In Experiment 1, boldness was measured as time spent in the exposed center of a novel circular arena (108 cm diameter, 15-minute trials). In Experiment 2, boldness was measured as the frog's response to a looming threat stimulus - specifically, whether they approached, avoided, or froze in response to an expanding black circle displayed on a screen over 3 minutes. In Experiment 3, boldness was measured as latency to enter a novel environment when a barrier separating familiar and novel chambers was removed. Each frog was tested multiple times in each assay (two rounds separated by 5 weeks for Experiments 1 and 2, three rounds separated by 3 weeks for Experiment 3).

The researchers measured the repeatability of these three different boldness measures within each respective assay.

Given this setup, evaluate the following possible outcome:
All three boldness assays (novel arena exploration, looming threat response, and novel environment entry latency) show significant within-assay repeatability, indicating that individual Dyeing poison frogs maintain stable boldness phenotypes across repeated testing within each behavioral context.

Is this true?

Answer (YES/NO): NO